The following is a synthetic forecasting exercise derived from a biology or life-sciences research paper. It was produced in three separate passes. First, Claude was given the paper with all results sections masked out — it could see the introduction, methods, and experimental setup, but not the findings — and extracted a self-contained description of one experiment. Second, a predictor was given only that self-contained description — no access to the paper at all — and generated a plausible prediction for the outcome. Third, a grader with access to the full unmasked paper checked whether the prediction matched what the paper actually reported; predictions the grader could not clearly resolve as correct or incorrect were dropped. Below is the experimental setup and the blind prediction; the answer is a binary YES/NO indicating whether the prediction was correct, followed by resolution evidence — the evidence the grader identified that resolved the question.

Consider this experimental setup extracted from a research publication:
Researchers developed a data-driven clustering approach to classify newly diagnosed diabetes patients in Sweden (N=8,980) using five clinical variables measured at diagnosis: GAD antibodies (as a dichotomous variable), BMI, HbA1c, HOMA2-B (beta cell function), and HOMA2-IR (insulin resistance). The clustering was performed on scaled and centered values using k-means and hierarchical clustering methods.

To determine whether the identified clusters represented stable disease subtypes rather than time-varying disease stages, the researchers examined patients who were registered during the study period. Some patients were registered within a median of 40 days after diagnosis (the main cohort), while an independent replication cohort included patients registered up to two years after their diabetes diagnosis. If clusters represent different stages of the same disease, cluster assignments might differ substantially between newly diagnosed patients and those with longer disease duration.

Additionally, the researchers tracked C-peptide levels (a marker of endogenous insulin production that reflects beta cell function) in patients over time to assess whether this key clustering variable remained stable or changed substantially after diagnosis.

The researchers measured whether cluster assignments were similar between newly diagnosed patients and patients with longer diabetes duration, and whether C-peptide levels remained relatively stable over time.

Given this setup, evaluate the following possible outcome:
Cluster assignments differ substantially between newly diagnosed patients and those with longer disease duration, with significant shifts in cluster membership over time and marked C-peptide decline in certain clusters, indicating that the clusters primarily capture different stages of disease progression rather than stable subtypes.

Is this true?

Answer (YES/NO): NO